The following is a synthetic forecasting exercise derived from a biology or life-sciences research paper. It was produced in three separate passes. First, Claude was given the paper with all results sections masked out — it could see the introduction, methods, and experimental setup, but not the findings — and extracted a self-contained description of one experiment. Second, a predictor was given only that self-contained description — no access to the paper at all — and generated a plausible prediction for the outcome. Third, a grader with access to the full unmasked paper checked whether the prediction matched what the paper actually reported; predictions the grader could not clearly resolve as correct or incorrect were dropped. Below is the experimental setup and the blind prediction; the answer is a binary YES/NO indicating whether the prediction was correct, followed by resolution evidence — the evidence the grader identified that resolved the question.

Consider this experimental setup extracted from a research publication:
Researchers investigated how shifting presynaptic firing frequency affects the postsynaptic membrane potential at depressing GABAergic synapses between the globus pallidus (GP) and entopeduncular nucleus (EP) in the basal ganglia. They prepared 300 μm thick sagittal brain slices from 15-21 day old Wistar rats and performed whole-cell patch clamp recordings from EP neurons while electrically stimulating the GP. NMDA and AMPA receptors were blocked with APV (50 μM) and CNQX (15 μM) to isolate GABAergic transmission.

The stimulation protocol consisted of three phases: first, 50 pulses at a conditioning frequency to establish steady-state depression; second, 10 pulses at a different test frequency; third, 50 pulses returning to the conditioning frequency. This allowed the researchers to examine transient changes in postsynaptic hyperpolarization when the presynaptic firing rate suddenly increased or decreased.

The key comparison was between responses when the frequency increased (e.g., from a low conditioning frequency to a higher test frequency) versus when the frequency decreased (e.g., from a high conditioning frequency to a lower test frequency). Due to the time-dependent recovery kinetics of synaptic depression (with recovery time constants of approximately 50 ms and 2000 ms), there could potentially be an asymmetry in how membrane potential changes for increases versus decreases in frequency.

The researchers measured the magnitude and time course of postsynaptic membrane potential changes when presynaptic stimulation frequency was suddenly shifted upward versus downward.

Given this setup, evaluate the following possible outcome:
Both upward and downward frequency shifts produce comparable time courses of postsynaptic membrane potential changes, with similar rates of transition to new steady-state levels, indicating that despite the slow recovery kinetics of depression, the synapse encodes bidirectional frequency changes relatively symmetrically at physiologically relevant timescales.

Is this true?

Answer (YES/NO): NO